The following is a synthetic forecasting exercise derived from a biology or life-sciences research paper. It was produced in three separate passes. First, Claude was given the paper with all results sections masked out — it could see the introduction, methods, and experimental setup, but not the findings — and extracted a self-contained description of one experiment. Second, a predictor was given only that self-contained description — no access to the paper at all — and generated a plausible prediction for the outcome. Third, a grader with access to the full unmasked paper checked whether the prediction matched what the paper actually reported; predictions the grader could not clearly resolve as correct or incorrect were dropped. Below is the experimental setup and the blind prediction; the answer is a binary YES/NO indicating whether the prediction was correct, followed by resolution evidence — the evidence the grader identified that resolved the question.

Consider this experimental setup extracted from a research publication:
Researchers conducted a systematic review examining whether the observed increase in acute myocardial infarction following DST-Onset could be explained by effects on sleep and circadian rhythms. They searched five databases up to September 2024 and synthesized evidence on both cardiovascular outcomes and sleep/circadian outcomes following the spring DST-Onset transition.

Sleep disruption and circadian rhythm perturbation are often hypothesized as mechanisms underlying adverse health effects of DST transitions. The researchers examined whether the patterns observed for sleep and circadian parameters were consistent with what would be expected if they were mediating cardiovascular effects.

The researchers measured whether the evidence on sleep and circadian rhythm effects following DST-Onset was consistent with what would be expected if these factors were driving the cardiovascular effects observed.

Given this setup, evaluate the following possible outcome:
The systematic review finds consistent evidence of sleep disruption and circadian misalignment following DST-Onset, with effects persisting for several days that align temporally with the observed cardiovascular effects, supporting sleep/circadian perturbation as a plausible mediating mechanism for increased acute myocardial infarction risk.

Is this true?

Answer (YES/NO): NO